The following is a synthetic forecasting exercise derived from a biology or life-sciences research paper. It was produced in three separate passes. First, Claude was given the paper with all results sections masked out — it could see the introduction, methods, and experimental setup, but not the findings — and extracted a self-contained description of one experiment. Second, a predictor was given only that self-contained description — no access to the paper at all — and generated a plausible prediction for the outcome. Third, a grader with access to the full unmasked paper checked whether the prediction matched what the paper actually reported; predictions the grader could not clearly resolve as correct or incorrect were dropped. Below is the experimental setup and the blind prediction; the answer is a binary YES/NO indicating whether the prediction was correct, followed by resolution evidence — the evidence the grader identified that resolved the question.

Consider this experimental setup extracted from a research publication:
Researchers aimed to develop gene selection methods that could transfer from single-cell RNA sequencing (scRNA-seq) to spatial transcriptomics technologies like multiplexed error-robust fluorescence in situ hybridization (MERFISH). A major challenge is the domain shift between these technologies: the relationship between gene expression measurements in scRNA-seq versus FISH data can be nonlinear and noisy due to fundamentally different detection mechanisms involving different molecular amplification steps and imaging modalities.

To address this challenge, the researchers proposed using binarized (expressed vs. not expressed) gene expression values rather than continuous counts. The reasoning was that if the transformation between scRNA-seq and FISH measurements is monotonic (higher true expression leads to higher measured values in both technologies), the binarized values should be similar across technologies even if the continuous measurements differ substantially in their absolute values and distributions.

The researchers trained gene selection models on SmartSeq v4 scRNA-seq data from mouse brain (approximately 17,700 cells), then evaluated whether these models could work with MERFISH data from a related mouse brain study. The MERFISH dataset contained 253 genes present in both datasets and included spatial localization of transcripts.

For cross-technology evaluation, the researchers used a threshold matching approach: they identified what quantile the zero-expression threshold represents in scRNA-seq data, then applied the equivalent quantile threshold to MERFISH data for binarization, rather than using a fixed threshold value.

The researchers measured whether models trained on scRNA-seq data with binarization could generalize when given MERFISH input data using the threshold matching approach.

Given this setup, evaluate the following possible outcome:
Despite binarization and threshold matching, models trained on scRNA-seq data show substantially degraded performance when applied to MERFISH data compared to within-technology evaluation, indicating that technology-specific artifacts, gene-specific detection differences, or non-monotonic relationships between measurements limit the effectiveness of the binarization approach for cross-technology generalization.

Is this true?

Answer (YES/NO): NO